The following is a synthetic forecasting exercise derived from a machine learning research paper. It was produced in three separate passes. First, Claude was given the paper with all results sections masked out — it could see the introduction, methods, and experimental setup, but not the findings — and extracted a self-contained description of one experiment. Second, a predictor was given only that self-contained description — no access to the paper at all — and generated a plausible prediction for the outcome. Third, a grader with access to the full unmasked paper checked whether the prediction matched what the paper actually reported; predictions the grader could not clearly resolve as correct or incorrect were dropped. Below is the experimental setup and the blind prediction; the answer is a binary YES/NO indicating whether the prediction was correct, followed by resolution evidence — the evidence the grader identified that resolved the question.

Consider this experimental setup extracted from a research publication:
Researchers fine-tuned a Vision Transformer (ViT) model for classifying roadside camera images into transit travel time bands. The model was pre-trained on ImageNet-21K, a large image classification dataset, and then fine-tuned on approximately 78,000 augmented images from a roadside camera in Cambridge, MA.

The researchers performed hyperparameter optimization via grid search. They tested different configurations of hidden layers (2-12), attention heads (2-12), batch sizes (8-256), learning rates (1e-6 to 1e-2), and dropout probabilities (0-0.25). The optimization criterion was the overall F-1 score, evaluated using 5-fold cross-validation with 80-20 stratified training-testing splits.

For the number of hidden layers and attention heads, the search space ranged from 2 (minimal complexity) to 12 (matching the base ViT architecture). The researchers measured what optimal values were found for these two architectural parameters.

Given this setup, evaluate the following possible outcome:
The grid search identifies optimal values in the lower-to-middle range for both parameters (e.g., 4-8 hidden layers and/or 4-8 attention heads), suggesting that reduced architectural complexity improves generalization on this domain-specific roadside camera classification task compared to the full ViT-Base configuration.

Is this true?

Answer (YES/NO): NO